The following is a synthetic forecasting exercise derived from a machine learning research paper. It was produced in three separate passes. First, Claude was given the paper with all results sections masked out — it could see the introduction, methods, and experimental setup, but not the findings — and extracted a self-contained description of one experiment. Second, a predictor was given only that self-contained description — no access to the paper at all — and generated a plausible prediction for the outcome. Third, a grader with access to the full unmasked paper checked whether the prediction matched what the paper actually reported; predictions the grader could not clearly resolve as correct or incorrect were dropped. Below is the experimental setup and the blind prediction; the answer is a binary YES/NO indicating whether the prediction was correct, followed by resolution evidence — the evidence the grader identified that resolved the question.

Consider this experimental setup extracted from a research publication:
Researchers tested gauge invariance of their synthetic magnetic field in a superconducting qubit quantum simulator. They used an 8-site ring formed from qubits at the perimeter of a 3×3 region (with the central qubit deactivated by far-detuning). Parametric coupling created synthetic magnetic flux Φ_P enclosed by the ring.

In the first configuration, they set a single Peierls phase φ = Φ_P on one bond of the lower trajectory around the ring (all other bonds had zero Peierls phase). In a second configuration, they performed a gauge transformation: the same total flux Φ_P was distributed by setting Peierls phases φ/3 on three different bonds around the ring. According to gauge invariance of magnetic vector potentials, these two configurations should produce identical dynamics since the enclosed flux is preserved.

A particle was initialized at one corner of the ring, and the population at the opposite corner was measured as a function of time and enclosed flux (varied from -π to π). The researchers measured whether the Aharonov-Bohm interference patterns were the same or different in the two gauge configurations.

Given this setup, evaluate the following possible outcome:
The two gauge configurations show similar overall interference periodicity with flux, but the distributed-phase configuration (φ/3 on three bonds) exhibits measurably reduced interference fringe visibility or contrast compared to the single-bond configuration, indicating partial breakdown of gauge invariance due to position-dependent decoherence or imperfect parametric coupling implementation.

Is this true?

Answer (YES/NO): NO